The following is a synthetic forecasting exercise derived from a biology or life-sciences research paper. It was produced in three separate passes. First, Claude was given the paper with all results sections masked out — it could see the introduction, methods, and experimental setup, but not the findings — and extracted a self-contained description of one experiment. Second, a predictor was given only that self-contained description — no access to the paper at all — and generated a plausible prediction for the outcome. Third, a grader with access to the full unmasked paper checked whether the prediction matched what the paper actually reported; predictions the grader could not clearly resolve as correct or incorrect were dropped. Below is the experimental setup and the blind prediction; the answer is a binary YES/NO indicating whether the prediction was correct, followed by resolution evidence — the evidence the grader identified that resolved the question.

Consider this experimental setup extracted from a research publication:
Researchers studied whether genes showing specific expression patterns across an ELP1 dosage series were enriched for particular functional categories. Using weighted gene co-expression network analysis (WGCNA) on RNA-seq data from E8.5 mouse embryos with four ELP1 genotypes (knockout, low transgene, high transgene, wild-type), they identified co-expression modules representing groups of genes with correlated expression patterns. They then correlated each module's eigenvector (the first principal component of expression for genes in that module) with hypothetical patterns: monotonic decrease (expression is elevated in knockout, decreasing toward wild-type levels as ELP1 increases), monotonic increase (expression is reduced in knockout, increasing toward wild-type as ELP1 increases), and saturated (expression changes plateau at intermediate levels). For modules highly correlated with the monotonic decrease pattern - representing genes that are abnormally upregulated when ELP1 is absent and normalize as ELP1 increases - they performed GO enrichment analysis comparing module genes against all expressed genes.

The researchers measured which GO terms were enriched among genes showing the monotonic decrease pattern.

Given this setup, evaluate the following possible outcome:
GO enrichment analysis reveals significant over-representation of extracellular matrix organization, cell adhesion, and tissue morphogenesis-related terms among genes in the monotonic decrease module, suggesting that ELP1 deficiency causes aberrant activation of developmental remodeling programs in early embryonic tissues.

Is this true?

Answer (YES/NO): NO